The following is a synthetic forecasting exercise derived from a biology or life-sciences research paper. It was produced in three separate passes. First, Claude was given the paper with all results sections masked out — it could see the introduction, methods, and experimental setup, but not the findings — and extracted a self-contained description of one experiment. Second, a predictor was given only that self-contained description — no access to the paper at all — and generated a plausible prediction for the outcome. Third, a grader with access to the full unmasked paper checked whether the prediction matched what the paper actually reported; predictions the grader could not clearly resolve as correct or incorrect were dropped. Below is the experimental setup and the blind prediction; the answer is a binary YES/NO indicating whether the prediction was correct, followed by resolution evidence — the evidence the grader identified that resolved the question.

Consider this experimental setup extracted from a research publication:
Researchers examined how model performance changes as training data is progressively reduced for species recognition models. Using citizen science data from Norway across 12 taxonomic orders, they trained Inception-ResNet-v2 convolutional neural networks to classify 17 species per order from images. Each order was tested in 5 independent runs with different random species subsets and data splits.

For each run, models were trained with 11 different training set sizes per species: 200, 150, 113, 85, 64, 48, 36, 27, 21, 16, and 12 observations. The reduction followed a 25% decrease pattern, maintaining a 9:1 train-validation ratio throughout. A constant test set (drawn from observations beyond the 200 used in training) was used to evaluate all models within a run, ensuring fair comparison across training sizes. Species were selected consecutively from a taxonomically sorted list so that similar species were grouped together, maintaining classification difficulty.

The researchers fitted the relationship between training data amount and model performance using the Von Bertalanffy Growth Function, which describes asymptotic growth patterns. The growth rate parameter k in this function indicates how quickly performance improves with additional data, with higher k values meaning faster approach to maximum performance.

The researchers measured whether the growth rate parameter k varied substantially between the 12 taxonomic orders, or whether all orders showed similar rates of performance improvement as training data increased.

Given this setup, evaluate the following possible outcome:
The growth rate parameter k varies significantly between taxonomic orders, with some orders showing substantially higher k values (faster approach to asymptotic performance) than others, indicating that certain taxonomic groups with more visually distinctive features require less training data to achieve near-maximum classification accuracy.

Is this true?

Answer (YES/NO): YES